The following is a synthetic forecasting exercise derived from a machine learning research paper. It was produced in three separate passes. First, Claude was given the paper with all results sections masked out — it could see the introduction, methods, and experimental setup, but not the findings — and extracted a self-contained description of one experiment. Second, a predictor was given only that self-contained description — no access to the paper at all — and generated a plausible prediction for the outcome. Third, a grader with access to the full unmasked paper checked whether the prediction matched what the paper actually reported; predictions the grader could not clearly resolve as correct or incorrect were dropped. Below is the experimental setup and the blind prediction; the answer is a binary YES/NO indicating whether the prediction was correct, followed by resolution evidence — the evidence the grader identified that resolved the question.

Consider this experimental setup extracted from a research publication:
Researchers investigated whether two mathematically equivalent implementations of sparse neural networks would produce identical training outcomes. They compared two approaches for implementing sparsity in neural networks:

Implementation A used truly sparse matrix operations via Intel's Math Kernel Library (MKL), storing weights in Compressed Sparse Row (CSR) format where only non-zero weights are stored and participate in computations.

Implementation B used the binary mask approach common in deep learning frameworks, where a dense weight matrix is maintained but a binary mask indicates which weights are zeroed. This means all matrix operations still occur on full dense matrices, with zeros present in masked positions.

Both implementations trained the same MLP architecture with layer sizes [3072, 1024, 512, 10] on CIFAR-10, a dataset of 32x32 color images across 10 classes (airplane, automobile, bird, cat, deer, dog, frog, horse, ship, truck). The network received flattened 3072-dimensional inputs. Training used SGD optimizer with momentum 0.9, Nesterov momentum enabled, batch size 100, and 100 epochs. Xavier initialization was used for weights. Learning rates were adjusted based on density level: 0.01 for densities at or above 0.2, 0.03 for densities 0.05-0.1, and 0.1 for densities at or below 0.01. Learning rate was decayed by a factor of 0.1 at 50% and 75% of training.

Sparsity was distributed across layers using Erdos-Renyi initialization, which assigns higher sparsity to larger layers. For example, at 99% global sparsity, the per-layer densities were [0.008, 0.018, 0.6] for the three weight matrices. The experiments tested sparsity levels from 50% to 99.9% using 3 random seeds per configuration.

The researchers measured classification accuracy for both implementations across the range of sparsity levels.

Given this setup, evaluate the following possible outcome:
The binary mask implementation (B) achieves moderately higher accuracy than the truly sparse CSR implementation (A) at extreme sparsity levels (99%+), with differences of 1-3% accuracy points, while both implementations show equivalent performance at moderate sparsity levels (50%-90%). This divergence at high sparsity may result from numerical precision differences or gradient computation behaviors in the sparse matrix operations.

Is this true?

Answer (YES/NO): NO